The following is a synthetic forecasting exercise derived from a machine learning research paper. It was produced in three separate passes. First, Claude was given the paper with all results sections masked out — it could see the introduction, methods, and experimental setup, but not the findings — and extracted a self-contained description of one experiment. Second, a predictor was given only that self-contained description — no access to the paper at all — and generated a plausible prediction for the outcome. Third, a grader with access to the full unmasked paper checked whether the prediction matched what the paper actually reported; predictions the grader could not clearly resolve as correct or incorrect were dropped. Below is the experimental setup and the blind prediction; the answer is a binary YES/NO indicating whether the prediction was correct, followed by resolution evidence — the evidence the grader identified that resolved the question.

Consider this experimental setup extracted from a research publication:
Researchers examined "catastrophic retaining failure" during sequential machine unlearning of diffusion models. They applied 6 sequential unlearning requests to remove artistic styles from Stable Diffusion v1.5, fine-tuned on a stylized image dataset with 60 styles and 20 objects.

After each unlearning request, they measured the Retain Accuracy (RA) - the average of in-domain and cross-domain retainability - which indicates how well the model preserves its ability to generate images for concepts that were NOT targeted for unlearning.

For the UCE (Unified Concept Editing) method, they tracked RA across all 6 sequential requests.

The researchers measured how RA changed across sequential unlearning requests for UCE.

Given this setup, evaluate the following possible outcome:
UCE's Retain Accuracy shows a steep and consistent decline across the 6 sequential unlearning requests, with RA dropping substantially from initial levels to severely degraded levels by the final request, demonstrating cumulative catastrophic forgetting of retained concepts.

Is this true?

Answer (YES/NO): NO